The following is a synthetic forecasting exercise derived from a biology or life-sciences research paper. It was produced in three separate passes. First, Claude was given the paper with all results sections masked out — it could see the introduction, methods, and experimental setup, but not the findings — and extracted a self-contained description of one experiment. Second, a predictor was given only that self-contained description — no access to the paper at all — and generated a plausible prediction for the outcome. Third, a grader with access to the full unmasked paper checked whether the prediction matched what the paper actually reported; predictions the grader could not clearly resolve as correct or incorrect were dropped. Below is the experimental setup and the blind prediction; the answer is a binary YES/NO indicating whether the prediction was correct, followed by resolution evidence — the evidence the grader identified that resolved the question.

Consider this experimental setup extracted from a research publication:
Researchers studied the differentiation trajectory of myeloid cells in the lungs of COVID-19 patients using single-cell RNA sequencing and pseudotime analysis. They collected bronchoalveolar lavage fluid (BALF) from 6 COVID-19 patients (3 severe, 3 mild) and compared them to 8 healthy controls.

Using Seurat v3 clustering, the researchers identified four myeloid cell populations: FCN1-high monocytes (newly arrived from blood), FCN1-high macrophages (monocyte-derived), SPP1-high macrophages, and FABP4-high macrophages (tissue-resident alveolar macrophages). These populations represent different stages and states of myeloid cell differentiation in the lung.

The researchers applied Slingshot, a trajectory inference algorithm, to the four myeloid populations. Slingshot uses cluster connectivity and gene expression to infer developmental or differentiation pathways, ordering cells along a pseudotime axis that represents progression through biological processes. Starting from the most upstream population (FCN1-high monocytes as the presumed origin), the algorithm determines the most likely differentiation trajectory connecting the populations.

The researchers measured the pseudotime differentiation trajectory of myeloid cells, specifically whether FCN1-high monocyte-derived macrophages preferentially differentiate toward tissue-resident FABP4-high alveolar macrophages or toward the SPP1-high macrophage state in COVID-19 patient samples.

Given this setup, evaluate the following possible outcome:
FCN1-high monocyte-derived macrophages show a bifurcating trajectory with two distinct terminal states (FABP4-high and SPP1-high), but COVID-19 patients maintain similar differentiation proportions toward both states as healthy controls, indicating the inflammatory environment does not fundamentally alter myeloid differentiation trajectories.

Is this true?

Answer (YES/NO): NO